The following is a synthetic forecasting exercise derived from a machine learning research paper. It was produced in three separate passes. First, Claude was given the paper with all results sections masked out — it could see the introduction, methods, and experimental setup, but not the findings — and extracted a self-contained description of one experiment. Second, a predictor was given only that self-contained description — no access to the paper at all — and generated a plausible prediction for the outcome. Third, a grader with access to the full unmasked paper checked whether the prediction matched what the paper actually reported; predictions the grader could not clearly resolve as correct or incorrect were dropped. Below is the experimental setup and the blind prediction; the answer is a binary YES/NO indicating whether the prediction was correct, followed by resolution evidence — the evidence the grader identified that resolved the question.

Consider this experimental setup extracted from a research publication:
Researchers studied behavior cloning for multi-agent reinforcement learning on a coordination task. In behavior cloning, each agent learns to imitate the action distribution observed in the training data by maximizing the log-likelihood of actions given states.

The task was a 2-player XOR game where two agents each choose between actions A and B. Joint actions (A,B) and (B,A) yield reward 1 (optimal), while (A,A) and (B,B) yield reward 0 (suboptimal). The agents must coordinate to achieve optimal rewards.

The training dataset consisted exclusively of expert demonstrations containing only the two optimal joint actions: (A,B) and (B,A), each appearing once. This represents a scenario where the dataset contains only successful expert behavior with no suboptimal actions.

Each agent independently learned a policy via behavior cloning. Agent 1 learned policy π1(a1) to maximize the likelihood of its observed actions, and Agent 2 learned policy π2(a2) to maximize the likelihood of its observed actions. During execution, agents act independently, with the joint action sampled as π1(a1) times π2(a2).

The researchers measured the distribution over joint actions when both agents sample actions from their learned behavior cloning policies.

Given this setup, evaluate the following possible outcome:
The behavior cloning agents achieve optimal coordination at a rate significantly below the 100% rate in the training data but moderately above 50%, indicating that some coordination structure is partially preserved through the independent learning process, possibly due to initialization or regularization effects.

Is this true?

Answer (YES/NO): NO